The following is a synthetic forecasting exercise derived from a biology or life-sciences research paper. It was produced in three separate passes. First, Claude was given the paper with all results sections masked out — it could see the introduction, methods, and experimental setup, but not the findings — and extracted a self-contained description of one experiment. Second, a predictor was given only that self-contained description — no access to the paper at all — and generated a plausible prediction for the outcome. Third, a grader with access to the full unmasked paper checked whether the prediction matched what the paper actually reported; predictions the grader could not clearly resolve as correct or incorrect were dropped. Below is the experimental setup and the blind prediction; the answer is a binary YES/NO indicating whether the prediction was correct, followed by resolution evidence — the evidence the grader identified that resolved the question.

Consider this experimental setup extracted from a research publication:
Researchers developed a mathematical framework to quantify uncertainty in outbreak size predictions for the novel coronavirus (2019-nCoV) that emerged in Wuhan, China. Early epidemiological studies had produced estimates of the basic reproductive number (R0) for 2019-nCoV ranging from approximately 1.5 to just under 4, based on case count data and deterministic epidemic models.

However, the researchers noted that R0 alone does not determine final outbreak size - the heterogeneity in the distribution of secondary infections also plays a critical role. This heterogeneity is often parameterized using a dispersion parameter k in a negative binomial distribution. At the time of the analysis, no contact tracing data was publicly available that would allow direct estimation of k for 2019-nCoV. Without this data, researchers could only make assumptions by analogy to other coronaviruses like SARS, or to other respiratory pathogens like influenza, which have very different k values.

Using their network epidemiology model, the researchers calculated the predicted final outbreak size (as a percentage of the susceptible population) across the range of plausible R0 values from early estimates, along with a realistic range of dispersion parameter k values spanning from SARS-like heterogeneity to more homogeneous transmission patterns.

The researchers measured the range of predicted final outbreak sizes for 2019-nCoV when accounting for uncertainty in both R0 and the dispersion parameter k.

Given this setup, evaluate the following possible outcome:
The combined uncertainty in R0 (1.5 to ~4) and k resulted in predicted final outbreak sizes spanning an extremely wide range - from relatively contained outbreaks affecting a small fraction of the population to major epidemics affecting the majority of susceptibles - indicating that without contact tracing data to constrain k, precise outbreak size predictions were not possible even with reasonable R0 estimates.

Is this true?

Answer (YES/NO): NO